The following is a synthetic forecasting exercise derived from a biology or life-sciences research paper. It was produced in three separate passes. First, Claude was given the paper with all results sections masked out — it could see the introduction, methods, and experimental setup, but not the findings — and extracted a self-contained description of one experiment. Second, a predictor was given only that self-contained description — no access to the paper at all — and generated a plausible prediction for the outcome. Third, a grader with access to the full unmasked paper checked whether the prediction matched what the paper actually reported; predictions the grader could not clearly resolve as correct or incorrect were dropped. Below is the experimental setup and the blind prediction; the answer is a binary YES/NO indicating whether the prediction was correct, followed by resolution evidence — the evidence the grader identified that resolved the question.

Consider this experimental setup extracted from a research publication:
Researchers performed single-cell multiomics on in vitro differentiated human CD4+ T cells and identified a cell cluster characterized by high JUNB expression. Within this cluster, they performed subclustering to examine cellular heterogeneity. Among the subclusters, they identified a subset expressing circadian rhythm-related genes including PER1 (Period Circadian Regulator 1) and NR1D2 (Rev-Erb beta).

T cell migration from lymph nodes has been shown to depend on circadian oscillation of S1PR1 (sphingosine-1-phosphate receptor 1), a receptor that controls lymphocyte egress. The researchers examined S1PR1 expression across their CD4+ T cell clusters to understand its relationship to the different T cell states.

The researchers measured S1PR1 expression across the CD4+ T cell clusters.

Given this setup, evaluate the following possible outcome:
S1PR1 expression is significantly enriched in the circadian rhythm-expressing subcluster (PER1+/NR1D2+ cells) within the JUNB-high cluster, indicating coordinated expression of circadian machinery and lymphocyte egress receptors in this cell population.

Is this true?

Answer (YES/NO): NO